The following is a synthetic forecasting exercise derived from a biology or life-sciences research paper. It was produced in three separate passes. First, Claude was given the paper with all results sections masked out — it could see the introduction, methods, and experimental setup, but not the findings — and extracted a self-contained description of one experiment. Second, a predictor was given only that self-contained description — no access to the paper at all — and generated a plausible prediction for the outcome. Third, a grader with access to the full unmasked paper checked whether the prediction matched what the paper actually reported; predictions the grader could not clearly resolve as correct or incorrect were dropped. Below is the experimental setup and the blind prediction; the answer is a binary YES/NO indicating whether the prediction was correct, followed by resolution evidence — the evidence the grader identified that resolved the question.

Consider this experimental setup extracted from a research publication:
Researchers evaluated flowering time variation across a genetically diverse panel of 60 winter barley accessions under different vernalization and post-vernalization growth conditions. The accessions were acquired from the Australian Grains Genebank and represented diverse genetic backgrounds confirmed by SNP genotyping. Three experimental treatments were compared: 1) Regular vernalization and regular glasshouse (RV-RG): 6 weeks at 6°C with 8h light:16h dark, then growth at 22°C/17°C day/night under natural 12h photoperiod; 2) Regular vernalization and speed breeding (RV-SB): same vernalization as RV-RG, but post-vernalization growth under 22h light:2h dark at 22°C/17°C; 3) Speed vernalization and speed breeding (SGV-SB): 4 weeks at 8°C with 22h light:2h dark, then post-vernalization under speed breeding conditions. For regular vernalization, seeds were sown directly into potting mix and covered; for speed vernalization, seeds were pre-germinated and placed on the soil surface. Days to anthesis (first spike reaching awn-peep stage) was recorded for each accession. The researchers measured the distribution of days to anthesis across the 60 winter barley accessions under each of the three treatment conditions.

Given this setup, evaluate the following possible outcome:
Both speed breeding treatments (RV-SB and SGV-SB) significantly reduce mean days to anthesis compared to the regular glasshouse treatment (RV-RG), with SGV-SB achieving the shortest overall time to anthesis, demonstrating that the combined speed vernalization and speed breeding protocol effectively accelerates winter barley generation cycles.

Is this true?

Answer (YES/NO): YES